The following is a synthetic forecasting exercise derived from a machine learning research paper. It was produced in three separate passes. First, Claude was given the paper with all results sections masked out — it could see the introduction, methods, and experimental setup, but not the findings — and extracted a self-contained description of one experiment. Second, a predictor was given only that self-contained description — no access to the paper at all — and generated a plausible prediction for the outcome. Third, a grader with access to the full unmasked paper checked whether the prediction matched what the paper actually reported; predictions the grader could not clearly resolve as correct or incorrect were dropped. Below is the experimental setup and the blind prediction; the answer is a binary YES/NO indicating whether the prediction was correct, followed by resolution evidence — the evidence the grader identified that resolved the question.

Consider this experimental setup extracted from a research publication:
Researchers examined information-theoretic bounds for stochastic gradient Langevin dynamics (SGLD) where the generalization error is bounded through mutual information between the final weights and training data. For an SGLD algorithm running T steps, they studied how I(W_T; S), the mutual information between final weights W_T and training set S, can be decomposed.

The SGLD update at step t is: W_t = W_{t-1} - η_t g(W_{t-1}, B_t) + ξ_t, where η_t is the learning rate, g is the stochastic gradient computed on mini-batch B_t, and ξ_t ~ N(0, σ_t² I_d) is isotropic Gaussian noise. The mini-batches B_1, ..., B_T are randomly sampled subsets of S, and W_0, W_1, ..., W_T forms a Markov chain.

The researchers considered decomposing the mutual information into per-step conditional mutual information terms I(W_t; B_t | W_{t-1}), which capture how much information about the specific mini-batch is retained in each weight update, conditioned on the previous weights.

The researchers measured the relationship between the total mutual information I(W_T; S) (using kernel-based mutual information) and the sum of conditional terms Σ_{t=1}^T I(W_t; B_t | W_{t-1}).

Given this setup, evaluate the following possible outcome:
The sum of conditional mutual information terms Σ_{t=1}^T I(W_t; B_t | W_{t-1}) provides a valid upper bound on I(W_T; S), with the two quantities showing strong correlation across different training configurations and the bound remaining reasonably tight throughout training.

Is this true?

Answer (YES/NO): NO